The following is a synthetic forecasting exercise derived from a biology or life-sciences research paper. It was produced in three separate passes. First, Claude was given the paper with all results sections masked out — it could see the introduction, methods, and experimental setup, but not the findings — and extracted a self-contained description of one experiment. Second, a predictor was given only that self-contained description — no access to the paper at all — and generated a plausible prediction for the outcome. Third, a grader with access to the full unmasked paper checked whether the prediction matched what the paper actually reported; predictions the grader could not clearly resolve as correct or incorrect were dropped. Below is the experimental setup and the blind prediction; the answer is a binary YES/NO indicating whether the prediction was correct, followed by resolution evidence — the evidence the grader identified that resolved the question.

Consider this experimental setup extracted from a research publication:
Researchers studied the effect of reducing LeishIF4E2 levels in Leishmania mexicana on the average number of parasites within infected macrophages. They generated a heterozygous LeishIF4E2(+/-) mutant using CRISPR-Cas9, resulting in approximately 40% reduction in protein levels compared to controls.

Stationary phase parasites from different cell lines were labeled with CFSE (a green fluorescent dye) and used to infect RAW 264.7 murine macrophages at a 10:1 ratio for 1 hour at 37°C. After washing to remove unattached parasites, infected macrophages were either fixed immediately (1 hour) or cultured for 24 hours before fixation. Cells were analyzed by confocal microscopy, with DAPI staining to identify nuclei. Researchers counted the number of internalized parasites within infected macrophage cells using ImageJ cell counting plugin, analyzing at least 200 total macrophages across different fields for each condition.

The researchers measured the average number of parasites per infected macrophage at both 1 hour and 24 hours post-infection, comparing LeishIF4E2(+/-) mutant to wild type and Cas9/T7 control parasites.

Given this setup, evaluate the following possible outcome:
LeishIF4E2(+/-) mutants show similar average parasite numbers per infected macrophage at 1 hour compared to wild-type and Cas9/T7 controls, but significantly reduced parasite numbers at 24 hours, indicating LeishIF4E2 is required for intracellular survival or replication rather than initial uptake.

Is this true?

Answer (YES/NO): NO